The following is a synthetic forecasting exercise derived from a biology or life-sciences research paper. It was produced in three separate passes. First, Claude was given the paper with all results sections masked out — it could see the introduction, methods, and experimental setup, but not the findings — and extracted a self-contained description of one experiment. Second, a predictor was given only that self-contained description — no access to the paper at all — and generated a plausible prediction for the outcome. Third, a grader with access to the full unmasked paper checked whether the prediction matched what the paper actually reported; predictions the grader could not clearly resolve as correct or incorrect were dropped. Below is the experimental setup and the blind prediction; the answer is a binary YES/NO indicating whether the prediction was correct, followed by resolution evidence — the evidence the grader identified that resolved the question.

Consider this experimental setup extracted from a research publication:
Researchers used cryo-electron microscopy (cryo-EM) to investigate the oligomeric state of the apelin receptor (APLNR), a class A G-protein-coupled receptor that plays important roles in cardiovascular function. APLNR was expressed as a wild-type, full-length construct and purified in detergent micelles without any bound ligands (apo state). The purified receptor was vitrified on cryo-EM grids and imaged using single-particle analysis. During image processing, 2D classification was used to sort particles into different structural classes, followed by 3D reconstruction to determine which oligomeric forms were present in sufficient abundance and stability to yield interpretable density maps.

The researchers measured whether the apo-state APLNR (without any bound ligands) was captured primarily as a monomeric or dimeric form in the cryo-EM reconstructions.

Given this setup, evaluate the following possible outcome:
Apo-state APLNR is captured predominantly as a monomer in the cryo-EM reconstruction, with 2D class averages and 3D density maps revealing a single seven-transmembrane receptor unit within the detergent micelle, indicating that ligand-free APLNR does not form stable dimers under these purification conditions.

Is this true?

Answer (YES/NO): NO